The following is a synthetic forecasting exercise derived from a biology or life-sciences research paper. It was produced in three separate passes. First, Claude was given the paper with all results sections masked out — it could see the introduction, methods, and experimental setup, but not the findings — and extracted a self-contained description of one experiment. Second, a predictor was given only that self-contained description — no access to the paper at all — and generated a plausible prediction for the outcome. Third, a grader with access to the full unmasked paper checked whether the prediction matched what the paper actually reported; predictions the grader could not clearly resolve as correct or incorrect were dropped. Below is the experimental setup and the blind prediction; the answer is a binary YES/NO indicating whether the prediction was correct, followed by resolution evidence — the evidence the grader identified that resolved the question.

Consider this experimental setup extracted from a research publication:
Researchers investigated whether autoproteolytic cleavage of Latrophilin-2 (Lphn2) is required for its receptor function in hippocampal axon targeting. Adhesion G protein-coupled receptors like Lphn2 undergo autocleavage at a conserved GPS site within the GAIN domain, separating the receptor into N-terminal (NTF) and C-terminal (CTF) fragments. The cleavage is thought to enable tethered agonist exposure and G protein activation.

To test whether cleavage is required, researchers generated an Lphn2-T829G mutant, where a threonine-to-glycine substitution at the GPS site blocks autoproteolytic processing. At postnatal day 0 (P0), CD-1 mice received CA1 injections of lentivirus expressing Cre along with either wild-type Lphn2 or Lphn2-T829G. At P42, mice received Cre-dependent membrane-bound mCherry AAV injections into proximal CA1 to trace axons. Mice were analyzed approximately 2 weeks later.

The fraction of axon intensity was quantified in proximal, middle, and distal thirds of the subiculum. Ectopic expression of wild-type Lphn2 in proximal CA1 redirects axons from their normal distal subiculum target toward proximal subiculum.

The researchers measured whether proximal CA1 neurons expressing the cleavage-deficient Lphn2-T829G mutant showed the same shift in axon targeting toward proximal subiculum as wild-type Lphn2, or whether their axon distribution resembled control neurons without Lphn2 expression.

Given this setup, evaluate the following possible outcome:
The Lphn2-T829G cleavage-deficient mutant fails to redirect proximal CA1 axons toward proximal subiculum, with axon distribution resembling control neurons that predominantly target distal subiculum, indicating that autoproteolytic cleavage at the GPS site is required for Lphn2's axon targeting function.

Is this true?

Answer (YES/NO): NO